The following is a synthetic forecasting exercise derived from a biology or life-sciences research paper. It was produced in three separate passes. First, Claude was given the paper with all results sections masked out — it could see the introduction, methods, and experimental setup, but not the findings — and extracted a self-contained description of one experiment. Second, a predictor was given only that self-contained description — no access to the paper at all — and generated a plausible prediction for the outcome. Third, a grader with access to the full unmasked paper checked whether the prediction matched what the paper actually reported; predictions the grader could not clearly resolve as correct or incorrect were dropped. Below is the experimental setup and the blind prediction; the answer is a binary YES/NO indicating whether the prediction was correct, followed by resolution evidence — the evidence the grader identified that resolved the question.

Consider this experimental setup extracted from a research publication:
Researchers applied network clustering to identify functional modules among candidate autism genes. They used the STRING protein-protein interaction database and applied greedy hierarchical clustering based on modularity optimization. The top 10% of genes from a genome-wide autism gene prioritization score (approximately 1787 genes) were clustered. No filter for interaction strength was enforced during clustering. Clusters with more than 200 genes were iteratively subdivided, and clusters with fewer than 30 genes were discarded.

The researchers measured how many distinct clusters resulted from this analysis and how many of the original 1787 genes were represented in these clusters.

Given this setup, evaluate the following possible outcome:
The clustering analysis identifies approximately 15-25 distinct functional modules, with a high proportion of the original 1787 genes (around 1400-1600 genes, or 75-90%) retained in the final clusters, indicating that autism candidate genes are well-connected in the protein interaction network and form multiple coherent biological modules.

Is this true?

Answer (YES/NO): YES